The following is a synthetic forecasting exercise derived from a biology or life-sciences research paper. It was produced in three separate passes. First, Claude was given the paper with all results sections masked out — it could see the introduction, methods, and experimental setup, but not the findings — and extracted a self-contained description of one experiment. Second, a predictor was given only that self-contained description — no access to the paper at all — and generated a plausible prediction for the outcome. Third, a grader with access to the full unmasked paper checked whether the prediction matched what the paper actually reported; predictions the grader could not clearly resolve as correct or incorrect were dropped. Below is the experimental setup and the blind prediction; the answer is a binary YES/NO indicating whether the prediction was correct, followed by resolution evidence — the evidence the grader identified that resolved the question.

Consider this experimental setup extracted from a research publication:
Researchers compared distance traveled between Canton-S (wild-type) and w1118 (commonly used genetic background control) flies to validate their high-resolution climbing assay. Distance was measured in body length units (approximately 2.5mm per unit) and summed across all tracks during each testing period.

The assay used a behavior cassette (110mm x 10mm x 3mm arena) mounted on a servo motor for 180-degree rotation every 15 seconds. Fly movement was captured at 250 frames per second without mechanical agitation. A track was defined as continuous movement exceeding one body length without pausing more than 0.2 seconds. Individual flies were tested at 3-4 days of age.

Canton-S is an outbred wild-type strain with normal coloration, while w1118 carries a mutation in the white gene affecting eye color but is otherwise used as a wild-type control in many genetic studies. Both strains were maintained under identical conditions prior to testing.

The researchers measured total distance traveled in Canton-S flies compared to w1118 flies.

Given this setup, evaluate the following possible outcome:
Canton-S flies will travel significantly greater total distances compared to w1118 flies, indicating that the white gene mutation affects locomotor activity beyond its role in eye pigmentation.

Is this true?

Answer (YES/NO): NO